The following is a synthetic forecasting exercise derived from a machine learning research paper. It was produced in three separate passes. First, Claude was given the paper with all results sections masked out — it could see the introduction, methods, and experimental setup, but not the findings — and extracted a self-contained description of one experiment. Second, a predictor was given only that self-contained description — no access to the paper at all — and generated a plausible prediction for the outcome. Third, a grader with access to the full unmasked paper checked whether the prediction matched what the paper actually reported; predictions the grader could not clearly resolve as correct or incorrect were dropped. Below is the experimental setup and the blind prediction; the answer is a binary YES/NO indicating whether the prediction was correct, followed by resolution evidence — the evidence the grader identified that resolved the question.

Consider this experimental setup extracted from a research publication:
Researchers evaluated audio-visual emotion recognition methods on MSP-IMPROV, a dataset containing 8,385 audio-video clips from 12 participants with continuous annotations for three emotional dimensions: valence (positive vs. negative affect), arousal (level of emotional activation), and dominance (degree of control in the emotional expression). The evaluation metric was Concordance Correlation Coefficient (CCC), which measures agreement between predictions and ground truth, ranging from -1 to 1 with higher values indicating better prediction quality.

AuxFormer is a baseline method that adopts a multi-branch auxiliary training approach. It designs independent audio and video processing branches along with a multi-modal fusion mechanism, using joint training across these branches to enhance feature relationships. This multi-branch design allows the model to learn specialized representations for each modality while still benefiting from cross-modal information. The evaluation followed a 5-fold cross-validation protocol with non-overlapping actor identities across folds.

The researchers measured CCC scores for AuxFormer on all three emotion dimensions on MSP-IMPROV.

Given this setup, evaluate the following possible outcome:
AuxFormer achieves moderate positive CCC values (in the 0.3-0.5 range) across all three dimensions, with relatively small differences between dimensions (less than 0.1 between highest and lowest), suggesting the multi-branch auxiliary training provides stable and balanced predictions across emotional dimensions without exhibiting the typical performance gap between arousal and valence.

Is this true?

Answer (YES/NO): NO